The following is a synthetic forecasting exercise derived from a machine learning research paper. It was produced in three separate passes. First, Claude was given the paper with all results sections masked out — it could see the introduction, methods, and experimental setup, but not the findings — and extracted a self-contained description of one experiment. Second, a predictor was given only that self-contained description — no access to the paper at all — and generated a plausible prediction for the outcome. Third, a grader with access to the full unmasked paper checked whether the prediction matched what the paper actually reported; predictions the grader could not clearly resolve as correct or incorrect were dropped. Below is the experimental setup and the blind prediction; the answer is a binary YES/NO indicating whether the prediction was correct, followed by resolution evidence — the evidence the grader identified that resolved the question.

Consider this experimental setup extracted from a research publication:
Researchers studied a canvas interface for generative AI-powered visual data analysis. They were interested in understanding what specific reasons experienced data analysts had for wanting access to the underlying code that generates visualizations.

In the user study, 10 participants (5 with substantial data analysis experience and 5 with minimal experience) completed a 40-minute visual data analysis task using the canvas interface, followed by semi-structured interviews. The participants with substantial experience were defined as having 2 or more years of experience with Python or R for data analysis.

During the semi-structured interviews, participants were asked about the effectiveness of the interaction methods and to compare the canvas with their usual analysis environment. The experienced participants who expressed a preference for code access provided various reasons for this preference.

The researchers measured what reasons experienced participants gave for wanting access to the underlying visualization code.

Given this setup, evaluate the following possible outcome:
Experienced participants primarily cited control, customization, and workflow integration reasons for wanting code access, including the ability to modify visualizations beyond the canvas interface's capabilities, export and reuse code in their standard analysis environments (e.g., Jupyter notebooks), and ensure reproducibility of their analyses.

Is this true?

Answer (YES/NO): NO